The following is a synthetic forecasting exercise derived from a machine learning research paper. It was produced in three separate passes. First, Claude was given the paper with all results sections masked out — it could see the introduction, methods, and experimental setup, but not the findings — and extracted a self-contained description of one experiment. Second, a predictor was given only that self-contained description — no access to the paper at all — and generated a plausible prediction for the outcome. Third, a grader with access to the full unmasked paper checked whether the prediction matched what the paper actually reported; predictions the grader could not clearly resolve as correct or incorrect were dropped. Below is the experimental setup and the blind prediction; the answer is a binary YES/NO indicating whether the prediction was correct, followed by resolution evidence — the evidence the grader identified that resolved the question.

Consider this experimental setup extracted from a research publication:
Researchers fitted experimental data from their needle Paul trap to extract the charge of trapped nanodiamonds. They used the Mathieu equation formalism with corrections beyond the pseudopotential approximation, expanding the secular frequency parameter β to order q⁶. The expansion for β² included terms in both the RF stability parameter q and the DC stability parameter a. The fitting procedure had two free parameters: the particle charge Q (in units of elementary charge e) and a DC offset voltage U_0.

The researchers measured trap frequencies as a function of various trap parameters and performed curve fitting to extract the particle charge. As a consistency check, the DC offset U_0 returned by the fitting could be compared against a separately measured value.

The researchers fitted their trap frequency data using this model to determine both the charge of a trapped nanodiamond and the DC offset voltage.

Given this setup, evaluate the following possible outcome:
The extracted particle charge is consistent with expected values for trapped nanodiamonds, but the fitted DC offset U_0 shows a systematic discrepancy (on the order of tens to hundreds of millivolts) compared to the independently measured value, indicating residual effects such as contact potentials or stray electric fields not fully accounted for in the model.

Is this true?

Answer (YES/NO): NO